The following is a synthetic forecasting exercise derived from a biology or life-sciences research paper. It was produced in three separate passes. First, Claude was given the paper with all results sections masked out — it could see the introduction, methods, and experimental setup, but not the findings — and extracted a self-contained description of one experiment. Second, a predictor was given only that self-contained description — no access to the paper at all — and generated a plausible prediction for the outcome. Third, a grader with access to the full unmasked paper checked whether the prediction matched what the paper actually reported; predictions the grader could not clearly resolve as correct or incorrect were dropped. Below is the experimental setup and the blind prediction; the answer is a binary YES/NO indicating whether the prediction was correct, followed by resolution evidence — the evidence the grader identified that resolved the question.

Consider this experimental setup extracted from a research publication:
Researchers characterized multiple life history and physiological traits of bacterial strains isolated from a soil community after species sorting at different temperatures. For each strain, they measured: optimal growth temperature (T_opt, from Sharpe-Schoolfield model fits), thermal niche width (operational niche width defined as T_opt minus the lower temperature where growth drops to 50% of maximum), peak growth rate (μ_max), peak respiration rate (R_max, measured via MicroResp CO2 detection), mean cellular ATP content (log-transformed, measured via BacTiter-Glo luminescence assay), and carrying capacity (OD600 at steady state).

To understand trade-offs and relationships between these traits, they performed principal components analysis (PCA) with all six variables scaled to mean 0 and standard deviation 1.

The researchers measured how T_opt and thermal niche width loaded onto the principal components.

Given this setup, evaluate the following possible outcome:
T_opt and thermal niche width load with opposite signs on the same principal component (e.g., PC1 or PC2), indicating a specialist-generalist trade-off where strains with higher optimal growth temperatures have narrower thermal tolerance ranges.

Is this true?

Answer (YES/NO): NO